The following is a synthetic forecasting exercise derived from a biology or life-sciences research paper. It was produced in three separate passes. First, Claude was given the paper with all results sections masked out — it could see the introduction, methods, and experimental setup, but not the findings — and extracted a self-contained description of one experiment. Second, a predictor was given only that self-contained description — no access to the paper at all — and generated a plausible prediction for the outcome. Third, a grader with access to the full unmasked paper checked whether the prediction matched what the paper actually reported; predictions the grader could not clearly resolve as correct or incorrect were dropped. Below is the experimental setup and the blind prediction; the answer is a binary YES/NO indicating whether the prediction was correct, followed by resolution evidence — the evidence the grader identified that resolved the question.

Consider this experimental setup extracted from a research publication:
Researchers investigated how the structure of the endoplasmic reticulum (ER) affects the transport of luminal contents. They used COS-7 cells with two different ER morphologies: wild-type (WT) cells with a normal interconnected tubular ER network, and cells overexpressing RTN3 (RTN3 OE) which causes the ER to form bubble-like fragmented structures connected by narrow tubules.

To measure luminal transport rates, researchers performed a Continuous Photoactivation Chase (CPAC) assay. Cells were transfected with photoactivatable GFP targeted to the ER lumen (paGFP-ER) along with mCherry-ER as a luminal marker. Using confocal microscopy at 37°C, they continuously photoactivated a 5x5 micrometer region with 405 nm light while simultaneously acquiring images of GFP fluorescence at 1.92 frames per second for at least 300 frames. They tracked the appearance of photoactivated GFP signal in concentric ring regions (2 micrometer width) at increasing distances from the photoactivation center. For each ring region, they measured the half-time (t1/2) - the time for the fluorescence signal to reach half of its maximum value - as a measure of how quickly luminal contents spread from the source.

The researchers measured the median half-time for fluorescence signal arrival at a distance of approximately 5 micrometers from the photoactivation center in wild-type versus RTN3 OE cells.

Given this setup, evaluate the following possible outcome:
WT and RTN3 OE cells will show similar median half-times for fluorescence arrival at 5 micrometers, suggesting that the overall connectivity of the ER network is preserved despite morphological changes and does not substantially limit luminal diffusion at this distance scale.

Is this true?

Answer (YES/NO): NO